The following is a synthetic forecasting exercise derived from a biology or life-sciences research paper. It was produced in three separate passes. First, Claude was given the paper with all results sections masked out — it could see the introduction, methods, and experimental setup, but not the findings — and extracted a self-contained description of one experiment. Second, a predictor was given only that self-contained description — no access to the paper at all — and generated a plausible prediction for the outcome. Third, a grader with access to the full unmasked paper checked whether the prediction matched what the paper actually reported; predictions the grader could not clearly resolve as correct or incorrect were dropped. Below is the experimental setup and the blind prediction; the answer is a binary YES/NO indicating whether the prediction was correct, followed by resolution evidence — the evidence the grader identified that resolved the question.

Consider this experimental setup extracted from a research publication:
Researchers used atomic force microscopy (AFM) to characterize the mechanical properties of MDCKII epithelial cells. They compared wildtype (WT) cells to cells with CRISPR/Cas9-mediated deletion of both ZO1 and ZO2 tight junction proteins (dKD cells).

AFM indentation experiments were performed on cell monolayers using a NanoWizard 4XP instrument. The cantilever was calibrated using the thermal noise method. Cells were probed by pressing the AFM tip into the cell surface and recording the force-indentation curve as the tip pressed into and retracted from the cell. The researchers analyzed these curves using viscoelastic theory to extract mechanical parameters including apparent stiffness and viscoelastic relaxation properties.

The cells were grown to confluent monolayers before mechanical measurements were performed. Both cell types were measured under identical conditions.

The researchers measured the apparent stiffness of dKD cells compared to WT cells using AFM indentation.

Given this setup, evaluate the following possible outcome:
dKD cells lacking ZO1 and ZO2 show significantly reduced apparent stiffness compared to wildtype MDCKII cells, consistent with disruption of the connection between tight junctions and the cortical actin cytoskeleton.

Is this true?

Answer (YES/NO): NO